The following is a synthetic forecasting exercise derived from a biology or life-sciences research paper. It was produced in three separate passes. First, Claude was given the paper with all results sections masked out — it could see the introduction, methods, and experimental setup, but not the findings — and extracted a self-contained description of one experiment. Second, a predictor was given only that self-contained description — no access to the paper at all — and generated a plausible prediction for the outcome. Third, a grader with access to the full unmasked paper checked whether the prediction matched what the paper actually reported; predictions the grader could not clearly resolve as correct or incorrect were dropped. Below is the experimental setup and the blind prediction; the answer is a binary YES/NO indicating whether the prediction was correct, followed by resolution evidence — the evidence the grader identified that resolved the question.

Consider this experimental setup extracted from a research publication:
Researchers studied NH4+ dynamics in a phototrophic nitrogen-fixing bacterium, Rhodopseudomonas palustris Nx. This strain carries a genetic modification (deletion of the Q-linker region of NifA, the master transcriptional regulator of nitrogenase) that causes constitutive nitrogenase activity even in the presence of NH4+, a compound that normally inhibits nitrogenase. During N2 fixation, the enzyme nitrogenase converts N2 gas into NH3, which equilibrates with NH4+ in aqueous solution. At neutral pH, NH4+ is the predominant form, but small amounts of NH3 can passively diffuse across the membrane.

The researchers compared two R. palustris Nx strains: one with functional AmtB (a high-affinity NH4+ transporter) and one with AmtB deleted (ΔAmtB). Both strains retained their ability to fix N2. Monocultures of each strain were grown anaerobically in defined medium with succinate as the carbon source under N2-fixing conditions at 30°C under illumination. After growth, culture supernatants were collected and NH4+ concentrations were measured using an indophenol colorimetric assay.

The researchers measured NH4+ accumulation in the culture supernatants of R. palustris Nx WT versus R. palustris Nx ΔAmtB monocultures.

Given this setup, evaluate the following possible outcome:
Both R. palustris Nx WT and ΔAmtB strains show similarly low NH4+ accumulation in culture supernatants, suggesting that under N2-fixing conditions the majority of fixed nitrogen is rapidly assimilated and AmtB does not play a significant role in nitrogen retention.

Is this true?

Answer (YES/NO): NO